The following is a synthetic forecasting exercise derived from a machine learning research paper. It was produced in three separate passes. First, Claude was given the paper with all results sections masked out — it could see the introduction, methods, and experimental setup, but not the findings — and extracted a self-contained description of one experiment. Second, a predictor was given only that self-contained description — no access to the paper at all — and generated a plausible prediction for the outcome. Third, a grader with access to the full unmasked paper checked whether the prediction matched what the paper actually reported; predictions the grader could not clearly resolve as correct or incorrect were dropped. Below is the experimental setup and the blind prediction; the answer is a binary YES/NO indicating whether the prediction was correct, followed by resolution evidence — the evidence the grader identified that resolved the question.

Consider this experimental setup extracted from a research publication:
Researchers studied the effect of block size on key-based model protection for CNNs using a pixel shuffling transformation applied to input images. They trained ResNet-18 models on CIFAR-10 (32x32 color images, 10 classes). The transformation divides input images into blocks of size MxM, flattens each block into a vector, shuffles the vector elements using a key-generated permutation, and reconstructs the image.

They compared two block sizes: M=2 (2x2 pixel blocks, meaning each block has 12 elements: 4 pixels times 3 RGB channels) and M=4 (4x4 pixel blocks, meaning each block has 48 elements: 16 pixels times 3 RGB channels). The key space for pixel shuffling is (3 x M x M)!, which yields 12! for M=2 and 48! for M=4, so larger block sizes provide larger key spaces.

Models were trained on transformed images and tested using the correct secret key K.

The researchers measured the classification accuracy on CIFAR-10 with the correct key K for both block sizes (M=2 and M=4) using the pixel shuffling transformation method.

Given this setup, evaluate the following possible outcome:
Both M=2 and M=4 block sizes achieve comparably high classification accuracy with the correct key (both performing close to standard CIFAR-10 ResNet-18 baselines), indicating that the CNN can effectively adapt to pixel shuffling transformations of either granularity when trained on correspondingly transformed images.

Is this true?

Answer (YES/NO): NO